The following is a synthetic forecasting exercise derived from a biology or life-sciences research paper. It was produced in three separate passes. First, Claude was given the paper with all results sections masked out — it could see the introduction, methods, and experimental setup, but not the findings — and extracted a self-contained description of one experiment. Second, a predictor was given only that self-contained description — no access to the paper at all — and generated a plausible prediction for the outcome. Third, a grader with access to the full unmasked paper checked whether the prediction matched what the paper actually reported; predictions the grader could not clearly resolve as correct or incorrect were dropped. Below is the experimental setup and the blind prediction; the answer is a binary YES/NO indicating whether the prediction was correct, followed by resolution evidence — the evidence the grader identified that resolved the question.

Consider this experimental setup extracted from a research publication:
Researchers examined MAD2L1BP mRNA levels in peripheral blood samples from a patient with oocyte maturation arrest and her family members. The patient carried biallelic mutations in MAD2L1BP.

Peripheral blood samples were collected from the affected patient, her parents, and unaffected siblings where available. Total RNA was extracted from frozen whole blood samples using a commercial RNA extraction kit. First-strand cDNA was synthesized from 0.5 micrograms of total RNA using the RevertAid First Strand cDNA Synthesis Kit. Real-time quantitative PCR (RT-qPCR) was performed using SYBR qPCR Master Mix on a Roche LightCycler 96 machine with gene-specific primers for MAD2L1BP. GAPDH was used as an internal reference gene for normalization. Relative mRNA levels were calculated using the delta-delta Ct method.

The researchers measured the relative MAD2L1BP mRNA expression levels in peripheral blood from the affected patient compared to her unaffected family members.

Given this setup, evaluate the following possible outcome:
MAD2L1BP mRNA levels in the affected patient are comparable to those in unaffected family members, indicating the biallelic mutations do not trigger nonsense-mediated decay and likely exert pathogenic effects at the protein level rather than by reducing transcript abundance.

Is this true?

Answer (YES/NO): YES